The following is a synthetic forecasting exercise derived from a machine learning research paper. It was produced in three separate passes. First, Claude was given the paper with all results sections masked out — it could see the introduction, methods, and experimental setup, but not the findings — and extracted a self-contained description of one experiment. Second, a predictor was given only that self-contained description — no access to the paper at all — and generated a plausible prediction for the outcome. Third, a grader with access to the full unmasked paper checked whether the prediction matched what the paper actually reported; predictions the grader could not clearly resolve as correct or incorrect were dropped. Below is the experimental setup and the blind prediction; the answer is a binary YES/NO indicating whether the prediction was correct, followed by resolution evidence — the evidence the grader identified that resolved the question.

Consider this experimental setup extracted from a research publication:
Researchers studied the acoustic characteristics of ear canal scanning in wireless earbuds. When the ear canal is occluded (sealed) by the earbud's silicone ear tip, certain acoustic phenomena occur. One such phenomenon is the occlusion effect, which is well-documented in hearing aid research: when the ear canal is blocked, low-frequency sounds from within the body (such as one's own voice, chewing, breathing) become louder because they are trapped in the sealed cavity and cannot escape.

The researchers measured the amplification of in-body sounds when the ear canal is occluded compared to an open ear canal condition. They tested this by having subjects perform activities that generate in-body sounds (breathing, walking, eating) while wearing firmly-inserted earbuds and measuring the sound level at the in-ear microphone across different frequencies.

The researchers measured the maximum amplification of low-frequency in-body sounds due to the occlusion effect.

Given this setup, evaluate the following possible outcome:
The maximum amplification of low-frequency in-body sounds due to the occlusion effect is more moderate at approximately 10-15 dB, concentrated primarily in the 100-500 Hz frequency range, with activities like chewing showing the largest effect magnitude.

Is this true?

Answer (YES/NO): NO